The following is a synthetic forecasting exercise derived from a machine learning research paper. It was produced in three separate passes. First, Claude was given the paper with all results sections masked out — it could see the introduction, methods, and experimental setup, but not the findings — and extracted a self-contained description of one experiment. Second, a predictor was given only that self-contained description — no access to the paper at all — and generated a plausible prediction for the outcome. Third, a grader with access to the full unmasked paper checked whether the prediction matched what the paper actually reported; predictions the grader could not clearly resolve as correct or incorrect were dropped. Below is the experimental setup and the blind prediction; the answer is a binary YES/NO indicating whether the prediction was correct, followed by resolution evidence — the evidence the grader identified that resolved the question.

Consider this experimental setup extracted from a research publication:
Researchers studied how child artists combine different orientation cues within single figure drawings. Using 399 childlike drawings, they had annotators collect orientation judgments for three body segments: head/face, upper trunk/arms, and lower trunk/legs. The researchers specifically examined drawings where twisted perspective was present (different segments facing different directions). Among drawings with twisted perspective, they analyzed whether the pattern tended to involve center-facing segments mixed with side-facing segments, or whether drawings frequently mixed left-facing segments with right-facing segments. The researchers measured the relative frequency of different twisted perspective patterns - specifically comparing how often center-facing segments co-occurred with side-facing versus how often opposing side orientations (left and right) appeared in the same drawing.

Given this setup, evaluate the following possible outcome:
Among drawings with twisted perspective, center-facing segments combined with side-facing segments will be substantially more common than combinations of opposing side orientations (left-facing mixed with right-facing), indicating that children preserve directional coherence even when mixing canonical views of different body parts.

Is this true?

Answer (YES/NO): YES